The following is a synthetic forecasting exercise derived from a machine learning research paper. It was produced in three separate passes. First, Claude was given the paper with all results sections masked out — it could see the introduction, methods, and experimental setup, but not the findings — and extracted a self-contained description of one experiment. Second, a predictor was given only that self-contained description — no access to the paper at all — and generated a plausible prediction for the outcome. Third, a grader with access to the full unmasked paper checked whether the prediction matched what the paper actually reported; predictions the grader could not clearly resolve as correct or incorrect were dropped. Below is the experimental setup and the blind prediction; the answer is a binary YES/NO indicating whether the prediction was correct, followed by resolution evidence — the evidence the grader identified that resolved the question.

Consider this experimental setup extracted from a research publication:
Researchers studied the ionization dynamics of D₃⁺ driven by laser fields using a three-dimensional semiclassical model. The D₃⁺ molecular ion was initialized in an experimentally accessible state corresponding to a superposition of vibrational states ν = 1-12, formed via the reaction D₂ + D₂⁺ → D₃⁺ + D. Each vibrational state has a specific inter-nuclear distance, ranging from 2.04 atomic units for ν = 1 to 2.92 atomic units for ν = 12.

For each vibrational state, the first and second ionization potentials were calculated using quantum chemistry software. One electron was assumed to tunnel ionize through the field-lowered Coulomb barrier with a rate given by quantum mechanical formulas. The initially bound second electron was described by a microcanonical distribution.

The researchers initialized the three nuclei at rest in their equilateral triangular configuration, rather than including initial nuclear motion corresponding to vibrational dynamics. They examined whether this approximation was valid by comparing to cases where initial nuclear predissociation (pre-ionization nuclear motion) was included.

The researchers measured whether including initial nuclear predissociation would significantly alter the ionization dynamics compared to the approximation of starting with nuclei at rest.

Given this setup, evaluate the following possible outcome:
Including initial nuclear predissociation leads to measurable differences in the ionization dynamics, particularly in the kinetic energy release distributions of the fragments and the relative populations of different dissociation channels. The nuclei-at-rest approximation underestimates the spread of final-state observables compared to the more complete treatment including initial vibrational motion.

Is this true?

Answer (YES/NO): NO